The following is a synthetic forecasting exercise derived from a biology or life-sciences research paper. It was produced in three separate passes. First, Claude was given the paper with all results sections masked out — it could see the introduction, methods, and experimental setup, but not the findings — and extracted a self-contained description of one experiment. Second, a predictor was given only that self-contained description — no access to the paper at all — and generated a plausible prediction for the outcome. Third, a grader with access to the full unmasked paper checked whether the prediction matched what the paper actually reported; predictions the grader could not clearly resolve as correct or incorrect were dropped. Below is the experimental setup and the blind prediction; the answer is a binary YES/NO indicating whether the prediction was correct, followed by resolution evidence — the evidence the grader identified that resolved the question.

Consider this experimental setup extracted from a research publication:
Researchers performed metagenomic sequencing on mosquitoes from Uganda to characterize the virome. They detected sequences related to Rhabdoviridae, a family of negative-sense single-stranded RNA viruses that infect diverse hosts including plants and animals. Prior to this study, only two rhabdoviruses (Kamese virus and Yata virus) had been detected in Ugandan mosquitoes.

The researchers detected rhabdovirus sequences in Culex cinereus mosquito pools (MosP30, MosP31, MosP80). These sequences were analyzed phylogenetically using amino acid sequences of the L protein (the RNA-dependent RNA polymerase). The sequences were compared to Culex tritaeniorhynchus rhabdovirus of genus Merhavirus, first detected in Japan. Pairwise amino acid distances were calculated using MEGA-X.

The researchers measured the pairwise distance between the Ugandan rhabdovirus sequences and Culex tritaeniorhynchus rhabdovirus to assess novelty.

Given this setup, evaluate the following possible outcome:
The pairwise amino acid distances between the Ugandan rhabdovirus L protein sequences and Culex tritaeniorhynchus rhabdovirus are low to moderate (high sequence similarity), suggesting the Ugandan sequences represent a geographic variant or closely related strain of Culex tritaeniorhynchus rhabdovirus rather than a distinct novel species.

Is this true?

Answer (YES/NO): NO